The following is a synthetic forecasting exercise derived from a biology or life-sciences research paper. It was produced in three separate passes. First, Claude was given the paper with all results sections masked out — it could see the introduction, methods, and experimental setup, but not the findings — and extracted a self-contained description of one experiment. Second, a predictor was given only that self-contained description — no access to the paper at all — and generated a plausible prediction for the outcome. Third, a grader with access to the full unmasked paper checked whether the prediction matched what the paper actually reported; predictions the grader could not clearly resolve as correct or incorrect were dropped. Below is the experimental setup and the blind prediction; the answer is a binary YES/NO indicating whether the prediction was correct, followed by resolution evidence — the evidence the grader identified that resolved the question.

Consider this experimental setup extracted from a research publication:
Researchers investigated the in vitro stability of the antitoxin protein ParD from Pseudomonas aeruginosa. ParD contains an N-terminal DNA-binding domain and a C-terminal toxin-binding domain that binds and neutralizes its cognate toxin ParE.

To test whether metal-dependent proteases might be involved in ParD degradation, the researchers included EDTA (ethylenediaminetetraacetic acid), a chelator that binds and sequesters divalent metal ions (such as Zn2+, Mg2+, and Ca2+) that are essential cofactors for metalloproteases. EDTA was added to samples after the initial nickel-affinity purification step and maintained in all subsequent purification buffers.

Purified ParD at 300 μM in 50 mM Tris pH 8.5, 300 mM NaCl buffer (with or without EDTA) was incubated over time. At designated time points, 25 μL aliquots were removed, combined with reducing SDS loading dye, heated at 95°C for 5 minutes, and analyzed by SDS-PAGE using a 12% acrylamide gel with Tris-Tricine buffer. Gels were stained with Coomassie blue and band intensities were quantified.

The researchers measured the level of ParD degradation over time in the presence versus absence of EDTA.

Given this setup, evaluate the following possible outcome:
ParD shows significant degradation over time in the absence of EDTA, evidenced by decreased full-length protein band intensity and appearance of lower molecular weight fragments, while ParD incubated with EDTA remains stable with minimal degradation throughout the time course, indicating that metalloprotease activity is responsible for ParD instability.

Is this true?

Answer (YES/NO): NO